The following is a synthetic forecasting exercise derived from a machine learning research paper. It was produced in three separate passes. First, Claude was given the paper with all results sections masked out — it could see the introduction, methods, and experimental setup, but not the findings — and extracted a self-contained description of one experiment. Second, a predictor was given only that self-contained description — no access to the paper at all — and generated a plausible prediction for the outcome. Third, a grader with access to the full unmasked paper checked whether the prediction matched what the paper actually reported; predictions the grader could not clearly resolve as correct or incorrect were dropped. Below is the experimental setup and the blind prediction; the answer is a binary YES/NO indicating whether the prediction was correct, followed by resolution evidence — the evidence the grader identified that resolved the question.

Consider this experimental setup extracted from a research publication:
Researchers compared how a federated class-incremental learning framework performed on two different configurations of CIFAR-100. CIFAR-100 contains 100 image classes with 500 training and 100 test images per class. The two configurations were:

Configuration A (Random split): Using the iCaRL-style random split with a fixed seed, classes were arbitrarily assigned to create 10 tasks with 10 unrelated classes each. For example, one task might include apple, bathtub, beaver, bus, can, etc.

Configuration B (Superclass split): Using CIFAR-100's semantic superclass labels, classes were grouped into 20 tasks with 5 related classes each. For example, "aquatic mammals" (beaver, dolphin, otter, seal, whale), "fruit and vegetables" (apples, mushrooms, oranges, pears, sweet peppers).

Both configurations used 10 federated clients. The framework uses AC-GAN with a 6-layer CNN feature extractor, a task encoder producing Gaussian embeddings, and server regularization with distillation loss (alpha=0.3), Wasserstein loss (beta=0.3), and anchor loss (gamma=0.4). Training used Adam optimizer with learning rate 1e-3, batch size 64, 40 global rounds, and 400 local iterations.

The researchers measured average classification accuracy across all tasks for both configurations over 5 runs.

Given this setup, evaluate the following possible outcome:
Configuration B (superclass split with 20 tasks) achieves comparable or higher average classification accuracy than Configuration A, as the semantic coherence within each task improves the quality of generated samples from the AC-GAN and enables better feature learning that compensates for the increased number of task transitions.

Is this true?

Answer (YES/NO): NO